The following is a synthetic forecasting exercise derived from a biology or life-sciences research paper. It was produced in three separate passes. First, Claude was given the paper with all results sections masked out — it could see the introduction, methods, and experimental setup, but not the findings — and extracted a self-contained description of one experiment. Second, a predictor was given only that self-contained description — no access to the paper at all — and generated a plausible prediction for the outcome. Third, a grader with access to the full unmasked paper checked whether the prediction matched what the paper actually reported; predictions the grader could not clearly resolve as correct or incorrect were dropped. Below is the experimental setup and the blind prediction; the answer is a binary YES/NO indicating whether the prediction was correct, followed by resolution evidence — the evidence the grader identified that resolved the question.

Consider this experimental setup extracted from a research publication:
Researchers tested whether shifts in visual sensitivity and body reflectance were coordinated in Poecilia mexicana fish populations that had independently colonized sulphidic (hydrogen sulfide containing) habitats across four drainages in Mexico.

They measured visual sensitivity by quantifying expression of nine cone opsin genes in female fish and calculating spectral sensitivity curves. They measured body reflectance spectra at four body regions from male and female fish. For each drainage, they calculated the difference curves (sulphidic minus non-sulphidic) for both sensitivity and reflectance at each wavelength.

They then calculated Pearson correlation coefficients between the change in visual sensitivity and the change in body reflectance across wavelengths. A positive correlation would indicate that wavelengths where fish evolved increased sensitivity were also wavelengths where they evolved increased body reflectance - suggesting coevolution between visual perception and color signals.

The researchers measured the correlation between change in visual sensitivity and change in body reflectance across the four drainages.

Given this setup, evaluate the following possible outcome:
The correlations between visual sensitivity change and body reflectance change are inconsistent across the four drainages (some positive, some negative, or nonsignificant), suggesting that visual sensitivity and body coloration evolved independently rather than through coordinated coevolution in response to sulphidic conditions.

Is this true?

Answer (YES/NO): NO